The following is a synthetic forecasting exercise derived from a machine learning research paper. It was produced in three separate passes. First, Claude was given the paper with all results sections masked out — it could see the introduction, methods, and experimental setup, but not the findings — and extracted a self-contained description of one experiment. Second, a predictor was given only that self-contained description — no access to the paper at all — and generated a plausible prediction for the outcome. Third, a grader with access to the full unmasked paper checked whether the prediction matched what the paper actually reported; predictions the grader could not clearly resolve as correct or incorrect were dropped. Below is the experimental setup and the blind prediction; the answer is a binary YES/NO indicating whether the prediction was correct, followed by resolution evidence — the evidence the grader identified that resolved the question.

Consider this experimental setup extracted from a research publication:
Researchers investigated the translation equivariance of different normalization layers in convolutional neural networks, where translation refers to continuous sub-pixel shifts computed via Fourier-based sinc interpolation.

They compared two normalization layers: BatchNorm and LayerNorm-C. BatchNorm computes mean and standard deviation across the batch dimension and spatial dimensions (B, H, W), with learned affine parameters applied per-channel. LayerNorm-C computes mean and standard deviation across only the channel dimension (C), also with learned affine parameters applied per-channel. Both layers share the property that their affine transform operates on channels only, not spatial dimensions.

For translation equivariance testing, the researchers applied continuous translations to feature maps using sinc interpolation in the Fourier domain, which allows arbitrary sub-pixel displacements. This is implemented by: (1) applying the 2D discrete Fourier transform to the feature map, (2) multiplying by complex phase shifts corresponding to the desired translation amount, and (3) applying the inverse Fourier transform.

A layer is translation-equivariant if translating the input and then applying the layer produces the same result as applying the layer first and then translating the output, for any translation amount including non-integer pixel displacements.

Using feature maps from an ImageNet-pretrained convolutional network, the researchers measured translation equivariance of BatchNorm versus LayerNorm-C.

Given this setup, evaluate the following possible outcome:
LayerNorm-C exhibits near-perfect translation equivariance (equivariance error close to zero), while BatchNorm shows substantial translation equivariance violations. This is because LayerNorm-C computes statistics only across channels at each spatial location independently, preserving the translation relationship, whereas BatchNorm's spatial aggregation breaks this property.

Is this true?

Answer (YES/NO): NO